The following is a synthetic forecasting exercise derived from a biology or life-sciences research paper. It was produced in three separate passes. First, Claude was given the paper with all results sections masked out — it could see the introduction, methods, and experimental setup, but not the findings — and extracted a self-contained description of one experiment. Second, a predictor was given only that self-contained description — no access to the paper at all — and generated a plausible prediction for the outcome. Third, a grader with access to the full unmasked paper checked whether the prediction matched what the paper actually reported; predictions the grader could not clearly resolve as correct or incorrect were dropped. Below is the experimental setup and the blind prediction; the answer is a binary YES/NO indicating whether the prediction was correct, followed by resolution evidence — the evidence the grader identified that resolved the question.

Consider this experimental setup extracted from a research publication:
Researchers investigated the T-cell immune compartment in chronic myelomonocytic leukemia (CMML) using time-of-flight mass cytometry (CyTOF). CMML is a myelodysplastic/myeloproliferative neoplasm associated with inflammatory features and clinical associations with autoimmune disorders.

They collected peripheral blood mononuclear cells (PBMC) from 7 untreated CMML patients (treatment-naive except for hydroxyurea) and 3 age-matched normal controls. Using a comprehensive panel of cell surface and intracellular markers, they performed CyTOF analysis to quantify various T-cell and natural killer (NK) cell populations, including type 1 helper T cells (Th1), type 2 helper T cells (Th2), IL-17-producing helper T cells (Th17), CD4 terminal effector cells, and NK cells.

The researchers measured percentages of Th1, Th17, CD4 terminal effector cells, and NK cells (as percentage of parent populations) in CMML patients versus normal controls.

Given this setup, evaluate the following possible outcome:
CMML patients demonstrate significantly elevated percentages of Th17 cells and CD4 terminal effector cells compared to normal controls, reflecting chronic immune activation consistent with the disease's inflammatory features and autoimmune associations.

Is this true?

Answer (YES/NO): NO